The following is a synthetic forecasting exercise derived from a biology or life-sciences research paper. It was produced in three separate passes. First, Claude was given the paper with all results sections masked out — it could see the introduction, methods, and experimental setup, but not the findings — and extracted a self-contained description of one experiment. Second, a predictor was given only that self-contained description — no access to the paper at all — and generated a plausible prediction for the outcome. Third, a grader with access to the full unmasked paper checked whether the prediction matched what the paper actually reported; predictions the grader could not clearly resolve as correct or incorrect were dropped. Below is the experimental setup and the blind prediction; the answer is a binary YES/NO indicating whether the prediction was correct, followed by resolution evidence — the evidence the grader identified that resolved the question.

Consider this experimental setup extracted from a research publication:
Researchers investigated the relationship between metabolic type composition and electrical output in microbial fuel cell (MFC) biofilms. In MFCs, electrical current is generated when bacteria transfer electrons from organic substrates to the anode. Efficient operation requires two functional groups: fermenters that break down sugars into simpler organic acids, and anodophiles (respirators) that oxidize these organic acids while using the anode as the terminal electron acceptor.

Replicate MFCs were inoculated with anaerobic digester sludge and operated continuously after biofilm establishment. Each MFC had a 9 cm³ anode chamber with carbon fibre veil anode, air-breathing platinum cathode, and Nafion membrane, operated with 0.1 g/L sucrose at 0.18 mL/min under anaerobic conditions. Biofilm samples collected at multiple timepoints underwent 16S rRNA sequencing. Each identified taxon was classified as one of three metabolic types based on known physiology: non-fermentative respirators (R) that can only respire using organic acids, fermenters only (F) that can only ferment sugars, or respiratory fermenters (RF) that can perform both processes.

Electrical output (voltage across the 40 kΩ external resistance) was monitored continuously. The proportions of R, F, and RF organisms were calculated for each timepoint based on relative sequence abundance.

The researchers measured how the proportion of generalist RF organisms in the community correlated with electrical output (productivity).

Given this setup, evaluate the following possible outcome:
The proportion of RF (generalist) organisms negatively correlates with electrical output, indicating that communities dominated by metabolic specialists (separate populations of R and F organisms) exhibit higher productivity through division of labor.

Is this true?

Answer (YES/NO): NO